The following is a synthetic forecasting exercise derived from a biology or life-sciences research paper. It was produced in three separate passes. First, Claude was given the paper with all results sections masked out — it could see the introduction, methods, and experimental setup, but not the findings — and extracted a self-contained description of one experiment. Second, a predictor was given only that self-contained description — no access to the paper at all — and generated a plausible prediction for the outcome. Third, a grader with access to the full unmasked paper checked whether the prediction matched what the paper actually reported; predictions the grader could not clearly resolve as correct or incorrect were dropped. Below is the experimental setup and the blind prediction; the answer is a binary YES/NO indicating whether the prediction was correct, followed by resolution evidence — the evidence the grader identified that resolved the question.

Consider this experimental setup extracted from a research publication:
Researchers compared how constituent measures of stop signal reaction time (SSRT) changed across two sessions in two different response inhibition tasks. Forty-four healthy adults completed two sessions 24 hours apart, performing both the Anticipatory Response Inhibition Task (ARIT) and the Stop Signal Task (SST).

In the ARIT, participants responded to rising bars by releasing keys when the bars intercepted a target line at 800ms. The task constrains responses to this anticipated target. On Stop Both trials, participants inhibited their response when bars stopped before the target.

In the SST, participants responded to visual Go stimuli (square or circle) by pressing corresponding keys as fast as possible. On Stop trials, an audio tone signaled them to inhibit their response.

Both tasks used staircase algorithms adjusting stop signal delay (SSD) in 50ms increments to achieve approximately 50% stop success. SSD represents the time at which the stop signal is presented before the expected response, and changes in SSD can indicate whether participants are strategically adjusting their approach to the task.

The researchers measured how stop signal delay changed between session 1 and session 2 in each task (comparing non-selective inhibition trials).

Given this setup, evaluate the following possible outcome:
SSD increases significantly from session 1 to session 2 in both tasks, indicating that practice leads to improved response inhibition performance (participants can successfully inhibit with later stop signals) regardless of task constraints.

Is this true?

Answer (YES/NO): NO